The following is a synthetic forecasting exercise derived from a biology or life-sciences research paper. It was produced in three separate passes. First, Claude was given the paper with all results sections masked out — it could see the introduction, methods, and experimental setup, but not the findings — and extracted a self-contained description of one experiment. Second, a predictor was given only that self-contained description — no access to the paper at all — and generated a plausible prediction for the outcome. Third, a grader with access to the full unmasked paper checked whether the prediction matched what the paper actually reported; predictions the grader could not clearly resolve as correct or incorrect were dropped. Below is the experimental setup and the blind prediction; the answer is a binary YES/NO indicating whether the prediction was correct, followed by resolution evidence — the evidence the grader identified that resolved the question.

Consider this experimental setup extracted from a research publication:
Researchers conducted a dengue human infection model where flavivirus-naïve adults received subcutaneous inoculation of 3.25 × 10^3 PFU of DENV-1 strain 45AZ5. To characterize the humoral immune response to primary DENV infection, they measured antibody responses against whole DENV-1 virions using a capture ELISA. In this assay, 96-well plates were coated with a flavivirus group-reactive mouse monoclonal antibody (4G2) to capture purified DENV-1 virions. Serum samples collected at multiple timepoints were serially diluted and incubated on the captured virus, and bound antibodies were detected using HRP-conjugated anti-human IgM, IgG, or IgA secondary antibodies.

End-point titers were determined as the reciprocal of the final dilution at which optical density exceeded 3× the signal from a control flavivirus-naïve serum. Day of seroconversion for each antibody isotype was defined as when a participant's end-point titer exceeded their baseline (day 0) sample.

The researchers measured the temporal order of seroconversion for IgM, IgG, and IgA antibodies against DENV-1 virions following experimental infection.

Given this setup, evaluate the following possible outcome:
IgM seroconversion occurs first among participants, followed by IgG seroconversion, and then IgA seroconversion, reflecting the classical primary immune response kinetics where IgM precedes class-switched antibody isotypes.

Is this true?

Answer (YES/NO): NO